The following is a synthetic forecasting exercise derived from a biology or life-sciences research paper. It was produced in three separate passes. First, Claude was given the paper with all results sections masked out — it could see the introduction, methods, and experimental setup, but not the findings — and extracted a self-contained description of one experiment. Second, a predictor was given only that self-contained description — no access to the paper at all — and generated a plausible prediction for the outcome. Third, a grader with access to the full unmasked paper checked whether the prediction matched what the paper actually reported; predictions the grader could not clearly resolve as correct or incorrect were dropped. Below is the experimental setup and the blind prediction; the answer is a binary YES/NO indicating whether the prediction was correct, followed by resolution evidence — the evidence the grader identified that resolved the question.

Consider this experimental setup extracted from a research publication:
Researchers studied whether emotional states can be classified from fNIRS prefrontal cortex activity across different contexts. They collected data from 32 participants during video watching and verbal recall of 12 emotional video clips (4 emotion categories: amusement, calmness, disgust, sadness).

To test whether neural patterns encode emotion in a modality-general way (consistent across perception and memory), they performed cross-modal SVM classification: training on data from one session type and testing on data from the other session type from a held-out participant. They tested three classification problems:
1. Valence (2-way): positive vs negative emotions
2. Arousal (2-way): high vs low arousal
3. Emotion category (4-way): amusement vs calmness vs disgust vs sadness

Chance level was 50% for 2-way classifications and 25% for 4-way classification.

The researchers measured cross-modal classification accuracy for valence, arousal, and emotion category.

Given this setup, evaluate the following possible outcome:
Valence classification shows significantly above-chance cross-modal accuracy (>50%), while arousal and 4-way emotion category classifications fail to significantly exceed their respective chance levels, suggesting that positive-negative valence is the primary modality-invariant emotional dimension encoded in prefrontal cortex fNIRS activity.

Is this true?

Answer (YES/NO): NO